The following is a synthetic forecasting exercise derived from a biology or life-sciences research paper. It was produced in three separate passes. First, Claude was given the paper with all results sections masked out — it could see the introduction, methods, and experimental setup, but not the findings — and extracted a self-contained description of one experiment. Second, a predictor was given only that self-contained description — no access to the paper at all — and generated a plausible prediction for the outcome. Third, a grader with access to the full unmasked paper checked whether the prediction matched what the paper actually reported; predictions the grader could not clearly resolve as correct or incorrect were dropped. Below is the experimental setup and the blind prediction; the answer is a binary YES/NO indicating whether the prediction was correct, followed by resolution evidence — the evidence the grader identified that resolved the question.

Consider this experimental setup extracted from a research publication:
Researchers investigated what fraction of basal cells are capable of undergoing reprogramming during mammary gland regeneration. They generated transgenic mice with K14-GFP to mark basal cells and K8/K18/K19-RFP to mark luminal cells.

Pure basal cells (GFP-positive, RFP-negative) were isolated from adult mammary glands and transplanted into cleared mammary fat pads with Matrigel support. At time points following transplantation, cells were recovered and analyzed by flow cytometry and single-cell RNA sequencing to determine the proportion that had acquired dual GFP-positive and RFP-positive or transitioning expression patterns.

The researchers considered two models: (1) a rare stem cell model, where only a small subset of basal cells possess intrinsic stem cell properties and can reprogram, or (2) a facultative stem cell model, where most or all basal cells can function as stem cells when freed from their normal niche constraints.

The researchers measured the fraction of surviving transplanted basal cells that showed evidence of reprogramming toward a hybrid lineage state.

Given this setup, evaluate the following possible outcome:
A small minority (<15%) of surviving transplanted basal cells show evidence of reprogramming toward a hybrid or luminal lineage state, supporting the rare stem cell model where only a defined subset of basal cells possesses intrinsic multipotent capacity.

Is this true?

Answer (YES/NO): NO